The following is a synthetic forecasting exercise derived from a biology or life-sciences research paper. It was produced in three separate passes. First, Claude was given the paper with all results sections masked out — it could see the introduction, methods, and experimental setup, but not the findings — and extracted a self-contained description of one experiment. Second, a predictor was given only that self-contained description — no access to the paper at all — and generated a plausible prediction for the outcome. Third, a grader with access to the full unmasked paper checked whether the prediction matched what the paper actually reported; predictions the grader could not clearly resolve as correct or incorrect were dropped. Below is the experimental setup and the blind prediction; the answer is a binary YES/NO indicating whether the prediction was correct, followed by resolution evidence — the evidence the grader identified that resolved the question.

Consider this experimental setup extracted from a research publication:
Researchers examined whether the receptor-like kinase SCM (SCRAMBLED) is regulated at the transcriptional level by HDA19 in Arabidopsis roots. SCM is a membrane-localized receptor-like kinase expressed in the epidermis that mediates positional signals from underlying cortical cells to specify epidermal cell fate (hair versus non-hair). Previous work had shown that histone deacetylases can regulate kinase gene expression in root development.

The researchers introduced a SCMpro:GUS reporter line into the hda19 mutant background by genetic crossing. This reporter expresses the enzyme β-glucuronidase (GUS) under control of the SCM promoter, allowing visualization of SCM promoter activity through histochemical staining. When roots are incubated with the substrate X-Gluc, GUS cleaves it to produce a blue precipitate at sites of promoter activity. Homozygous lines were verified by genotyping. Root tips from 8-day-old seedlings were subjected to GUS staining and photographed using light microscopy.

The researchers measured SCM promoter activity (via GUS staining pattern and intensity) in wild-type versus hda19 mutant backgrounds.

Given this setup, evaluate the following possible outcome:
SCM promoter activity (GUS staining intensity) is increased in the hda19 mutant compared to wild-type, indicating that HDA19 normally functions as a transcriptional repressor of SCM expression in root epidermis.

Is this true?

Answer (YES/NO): NO